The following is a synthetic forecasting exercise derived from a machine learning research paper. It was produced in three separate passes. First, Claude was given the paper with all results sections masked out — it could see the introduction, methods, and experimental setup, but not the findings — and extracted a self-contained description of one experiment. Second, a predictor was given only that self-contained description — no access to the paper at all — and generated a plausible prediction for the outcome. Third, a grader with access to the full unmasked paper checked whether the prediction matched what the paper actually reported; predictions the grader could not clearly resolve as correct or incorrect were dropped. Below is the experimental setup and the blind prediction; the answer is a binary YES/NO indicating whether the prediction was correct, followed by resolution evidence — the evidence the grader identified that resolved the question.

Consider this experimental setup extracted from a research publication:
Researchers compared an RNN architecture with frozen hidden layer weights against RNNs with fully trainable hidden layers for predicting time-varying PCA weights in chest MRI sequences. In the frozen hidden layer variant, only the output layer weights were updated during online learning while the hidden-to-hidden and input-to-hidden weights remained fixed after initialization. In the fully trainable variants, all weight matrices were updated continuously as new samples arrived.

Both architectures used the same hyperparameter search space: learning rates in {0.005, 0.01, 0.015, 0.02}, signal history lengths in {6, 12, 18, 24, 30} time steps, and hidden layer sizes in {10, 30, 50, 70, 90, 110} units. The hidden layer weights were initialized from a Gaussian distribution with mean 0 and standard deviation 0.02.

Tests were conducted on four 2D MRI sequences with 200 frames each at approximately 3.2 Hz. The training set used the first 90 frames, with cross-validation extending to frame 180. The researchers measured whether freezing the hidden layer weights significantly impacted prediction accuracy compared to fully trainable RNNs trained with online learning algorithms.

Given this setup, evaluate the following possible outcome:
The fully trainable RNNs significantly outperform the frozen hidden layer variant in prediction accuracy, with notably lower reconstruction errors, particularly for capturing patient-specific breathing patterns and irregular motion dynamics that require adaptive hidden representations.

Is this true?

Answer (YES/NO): YES